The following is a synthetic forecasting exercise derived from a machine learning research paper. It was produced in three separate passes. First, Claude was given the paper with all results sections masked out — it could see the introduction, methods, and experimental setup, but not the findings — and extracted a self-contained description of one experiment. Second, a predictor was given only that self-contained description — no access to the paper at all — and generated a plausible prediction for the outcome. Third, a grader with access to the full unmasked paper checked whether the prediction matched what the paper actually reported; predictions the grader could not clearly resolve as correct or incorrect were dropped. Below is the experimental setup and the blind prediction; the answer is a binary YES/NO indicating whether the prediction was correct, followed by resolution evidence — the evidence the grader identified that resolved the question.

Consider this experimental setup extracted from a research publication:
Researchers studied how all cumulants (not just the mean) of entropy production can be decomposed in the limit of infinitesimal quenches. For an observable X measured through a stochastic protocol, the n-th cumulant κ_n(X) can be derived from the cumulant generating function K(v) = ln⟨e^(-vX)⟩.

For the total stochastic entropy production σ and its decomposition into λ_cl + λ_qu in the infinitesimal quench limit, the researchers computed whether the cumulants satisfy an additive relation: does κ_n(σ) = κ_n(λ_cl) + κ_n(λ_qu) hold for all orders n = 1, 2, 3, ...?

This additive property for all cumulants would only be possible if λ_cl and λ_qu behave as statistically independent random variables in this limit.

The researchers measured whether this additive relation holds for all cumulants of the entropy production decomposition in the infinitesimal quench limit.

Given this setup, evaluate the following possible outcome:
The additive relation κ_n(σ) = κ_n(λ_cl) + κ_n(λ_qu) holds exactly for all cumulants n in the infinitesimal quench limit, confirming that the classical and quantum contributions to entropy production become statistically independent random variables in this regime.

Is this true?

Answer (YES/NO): YES